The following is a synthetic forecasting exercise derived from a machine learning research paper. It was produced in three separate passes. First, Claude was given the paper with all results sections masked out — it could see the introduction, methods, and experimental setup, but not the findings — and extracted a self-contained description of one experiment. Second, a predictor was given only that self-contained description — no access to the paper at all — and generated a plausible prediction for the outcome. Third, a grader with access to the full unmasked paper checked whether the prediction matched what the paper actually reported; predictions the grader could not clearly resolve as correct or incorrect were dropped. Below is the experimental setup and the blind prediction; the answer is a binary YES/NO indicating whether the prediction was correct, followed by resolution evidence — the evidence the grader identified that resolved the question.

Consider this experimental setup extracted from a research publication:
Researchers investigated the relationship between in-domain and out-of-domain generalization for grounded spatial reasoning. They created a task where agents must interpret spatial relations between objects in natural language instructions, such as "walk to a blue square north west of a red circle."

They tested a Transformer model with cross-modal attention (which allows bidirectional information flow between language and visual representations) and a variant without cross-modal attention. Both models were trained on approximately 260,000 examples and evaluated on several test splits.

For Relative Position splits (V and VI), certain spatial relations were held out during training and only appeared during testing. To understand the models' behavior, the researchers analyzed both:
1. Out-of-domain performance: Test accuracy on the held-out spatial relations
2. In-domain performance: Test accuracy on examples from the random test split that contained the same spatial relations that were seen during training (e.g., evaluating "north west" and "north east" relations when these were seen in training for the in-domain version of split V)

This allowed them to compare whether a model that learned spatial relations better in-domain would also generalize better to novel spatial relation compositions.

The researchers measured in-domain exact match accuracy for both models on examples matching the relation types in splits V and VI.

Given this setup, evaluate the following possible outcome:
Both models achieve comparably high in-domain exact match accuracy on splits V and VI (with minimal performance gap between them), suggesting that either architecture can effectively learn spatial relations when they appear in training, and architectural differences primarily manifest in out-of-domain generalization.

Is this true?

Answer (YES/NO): NO